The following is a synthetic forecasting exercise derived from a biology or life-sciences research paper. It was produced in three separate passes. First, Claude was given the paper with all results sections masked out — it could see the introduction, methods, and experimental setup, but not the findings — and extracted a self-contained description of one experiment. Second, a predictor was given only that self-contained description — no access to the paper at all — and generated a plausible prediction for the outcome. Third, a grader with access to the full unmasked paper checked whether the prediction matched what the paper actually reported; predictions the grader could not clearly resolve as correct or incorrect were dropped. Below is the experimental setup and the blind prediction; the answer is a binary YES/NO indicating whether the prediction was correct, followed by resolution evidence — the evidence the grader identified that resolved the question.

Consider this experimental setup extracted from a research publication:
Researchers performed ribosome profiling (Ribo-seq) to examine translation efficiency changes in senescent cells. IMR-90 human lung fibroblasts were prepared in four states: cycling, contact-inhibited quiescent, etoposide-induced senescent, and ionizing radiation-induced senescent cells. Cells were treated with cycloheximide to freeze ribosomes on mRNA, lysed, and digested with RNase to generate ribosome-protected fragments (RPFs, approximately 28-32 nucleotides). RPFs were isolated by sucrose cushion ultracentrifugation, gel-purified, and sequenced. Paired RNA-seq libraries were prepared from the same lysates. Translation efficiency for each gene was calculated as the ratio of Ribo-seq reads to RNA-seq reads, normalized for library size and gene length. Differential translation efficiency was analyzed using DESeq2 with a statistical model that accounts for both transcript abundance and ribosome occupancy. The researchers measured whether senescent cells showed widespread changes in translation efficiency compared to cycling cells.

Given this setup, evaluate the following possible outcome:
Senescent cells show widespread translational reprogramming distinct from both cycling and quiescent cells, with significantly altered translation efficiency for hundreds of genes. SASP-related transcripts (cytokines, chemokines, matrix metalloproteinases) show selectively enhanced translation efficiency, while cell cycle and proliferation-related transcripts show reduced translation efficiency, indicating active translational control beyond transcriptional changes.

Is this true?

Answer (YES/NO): NO